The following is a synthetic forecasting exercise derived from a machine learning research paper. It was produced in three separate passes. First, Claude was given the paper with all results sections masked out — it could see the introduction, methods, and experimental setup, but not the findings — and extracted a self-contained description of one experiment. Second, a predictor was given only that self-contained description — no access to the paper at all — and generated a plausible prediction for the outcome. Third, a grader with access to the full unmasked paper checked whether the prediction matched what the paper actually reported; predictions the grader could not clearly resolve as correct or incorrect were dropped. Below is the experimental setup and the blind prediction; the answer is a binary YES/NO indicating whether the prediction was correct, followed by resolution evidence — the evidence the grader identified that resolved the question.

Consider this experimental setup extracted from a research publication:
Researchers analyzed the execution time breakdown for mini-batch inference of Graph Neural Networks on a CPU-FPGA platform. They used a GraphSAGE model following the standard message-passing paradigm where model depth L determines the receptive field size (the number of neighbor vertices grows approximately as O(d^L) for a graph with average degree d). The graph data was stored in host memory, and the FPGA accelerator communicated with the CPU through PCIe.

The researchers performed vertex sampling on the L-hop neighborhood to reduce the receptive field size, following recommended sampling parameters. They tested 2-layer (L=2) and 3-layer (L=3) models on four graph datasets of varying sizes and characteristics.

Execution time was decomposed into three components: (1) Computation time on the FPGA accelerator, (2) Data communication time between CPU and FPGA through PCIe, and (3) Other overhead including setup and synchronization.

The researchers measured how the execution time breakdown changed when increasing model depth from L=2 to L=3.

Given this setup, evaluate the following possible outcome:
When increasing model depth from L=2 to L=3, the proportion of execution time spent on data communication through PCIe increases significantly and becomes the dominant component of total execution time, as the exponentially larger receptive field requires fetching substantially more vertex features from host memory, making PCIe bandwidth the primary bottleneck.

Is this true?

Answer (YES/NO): YES